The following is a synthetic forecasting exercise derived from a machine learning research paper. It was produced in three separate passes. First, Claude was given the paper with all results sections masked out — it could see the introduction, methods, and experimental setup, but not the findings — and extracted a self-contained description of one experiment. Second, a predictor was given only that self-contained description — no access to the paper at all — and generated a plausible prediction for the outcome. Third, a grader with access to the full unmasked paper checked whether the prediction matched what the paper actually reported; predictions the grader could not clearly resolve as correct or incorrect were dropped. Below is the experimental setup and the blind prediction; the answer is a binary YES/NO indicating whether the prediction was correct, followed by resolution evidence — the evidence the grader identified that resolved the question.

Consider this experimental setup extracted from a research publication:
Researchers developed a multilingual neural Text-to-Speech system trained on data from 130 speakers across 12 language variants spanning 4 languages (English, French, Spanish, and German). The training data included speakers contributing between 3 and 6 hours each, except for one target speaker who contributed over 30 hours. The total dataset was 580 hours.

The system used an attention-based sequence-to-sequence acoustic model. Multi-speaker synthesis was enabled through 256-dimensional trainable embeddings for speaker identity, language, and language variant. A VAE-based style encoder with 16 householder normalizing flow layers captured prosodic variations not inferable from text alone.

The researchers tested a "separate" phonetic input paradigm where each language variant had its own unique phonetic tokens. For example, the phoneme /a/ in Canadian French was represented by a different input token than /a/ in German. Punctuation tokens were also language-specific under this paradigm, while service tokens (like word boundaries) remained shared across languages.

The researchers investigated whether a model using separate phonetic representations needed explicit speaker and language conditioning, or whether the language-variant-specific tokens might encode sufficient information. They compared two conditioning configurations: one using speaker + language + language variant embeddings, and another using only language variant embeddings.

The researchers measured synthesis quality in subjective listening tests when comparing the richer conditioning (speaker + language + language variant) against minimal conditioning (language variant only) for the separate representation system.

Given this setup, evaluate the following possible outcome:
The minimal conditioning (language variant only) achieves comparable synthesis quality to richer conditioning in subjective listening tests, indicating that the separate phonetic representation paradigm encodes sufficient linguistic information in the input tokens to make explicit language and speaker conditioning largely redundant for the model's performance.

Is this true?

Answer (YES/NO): NO